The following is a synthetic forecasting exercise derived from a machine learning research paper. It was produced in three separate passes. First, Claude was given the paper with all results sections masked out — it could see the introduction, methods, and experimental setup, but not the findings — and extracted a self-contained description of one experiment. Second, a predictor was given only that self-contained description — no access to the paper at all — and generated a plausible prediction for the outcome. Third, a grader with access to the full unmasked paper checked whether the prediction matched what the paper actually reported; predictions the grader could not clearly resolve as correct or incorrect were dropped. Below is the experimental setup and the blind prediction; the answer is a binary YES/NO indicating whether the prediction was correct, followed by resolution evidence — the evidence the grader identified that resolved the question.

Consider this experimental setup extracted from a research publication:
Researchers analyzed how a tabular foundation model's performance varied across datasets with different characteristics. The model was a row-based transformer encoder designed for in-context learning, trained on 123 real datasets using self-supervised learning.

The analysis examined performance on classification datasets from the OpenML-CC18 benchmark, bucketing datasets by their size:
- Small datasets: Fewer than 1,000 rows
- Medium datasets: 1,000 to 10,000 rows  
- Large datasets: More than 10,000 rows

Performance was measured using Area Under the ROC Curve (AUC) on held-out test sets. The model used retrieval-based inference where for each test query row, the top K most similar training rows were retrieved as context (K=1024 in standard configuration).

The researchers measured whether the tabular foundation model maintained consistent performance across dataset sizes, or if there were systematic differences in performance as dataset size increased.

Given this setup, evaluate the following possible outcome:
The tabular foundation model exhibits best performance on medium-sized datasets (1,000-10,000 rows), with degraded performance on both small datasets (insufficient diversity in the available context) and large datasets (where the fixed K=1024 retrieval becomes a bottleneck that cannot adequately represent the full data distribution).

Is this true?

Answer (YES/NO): NO